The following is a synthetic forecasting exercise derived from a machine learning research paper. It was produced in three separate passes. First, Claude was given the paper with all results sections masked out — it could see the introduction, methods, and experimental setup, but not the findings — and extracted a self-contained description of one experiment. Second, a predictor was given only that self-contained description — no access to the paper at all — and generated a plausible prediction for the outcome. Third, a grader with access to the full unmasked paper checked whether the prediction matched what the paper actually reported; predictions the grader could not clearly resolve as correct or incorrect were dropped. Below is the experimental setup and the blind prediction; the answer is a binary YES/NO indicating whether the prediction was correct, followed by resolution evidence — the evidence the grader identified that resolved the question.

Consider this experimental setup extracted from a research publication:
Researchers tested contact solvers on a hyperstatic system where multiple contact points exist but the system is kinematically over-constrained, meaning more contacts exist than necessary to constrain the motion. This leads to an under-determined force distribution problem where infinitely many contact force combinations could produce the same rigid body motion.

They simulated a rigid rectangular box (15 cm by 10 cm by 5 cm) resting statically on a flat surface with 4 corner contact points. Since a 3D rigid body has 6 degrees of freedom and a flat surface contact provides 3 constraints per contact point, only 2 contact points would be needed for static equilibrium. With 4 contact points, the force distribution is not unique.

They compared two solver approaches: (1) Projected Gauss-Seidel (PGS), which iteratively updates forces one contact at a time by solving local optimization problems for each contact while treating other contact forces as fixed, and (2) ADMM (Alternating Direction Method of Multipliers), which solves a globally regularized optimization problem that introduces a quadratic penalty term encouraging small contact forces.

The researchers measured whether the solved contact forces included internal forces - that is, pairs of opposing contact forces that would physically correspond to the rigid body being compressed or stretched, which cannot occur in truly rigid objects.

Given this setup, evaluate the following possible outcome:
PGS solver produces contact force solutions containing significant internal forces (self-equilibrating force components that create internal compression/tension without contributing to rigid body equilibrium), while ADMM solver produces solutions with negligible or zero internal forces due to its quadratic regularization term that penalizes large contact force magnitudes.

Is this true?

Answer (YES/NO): YES